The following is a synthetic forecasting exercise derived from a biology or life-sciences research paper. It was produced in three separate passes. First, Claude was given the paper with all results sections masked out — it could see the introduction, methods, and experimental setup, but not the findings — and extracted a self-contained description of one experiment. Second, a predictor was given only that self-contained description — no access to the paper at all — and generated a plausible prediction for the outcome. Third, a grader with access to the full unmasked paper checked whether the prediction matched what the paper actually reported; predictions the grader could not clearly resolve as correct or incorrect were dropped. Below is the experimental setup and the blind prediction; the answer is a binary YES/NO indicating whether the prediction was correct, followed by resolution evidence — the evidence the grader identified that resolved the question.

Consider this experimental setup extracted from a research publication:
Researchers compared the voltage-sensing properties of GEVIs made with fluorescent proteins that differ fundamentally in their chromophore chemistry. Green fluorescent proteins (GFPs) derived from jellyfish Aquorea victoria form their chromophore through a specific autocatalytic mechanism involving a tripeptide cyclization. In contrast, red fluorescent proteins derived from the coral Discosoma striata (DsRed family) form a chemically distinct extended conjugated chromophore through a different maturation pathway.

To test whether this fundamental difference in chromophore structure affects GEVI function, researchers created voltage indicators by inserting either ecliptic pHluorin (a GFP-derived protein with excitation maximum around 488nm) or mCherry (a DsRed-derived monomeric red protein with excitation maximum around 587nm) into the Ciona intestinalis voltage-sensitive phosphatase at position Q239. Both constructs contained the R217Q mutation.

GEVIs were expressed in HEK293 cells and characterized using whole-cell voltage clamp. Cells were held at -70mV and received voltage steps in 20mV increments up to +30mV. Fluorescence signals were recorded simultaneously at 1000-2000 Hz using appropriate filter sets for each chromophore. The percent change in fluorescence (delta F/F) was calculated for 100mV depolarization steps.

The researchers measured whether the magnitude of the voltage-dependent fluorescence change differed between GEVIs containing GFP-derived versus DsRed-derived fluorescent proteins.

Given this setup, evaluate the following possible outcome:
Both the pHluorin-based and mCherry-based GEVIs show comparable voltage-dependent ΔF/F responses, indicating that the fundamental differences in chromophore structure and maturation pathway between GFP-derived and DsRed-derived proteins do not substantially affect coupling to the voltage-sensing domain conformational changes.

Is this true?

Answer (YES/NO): NO